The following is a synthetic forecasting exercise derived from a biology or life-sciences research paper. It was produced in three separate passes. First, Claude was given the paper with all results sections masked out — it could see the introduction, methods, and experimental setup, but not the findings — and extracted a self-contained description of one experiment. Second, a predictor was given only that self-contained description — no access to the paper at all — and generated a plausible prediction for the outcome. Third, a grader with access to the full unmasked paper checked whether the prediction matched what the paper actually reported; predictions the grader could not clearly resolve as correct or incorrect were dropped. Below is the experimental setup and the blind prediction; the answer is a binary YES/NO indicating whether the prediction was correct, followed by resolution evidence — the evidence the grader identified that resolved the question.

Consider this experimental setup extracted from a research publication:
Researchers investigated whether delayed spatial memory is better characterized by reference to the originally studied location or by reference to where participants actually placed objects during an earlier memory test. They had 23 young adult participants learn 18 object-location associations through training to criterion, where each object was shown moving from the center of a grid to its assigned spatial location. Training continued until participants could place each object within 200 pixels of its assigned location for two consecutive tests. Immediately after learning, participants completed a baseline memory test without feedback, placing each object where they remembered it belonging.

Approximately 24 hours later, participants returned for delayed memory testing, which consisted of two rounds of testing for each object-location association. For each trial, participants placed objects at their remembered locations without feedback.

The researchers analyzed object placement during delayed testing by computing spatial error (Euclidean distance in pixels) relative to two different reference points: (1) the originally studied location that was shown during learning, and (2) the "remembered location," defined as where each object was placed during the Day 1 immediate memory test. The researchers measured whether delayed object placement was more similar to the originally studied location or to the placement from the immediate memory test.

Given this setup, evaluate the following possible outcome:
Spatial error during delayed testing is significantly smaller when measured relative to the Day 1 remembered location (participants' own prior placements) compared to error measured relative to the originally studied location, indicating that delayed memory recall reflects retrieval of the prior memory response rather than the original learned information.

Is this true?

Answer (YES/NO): YES